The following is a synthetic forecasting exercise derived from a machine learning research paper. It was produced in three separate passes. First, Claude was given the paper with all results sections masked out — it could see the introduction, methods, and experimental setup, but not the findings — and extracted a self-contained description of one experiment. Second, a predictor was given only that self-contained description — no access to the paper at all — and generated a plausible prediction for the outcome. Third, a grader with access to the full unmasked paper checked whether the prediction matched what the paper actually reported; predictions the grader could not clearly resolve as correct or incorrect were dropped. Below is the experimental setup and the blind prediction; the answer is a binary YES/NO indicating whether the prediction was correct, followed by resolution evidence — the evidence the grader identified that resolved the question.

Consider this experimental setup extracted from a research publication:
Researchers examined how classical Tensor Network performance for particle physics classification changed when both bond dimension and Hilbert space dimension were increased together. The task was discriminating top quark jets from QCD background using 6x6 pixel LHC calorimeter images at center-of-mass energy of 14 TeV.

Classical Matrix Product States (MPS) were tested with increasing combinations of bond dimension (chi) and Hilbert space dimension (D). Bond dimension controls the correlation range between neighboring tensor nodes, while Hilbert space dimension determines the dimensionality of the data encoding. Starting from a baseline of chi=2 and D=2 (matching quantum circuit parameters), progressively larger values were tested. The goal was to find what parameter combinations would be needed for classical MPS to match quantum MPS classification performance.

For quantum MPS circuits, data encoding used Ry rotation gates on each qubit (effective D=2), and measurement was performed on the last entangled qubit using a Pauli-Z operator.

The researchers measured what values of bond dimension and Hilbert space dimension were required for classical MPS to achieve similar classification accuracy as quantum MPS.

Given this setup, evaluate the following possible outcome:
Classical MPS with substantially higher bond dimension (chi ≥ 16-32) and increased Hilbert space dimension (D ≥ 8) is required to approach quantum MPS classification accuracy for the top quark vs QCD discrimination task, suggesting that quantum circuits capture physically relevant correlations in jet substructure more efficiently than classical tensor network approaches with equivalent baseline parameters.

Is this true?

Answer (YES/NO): NO